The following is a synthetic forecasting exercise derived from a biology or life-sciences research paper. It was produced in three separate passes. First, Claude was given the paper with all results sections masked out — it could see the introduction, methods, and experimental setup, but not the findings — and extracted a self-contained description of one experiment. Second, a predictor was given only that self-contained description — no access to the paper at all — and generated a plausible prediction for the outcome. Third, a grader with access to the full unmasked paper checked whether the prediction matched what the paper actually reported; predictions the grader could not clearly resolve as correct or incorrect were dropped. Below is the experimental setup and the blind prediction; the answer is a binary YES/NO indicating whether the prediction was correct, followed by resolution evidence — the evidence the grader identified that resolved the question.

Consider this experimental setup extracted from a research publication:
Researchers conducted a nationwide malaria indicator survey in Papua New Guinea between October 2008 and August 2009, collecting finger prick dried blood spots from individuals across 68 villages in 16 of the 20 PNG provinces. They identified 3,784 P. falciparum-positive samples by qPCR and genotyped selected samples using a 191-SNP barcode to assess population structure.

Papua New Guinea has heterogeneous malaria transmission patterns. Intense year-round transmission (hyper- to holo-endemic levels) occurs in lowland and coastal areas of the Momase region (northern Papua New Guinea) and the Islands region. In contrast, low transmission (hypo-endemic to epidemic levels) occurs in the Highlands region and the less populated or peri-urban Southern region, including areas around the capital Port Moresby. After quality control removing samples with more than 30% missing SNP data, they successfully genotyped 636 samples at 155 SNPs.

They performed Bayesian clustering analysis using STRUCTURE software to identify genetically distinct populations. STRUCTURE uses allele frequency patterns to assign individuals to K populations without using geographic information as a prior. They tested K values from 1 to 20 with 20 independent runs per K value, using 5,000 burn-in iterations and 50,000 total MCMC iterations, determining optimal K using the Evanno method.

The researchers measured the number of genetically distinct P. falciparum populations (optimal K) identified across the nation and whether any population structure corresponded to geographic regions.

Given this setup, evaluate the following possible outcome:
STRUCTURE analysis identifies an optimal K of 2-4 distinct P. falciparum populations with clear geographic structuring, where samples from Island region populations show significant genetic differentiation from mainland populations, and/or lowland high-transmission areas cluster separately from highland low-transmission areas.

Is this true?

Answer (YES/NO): NO